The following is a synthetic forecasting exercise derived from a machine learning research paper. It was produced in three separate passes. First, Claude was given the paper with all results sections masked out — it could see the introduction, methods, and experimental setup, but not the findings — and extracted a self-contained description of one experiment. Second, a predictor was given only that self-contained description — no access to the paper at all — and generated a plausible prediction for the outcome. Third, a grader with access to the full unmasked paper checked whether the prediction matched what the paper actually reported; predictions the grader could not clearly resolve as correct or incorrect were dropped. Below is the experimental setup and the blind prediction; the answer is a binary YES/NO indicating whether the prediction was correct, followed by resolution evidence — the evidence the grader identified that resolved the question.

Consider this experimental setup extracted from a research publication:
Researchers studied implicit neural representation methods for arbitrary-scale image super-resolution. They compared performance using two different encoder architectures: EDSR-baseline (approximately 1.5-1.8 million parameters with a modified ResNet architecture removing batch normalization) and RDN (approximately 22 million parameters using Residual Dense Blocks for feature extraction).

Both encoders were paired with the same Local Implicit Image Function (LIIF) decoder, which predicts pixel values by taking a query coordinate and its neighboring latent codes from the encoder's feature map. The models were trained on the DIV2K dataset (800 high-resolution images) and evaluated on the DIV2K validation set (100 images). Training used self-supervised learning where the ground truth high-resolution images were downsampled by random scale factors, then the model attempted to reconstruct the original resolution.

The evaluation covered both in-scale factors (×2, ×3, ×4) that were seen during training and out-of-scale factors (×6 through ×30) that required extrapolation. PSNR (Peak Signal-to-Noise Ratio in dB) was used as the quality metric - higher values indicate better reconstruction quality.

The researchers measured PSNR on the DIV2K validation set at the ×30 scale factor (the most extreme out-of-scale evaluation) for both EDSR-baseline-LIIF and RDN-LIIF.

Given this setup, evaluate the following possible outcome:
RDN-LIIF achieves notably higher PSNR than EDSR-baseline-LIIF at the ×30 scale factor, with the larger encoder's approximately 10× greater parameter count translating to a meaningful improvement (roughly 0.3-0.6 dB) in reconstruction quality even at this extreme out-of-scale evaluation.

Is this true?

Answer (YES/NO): NO